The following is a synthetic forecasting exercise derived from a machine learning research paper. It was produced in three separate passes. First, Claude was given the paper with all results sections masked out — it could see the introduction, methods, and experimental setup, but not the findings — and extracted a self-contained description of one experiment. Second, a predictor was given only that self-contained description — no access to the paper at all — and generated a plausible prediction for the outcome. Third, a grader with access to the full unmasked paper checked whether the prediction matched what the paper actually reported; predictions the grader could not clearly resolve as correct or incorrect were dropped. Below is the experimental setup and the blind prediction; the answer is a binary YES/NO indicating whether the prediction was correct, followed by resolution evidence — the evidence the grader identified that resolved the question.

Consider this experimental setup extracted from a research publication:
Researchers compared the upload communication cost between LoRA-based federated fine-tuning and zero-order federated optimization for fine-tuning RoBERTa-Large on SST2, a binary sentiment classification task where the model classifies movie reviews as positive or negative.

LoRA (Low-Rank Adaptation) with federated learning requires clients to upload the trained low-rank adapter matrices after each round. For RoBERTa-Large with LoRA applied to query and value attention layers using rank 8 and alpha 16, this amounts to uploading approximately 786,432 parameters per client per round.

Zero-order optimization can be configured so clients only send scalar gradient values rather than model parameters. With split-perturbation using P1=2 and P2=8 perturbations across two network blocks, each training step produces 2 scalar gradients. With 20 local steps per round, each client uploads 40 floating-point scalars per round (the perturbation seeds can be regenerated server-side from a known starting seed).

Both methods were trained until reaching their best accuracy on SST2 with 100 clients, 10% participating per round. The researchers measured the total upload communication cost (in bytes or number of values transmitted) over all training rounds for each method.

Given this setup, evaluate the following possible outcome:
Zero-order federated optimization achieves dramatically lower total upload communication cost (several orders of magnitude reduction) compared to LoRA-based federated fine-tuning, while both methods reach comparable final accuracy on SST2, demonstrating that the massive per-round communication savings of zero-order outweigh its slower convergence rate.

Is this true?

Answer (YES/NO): NO